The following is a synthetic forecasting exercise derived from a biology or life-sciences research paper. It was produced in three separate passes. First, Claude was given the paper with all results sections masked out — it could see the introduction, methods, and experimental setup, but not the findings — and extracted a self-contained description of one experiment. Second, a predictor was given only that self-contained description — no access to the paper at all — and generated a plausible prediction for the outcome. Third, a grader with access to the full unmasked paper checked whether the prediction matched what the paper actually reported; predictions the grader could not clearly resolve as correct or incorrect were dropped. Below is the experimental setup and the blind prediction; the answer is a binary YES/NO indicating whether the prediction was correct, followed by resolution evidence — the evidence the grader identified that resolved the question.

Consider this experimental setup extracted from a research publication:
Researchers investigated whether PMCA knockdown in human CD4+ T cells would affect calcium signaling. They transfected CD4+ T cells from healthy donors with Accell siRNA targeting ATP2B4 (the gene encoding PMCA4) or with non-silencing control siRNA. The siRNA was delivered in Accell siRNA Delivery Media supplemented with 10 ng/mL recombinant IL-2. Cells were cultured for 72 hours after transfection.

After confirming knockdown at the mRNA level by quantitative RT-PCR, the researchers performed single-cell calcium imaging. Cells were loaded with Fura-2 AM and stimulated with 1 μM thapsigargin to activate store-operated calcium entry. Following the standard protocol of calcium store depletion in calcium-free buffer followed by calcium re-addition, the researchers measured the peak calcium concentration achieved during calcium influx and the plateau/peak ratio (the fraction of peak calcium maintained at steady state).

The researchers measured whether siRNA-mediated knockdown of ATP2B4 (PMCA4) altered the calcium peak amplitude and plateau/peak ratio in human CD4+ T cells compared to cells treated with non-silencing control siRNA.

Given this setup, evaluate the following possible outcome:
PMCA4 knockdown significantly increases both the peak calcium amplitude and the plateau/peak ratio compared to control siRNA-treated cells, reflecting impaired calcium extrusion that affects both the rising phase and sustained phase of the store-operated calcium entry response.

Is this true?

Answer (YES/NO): NO